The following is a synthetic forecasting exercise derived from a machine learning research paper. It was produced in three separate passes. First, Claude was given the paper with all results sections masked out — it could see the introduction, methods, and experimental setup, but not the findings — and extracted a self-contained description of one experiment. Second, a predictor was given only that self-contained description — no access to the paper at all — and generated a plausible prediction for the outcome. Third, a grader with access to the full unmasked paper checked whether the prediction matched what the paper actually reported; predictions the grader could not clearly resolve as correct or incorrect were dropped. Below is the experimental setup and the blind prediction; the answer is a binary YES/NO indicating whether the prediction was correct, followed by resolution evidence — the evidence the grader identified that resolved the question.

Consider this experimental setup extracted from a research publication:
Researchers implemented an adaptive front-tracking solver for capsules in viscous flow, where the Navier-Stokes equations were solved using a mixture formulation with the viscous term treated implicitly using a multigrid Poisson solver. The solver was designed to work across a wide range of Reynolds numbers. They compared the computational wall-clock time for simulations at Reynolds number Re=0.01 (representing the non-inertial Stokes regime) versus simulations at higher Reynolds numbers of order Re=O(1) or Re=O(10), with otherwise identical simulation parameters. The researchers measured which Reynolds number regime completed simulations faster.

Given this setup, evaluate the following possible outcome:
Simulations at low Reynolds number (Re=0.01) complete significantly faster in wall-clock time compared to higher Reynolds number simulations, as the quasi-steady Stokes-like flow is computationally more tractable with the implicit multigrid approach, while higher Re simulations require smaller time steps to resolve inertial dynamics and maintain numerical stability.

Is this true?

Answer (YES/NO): NO